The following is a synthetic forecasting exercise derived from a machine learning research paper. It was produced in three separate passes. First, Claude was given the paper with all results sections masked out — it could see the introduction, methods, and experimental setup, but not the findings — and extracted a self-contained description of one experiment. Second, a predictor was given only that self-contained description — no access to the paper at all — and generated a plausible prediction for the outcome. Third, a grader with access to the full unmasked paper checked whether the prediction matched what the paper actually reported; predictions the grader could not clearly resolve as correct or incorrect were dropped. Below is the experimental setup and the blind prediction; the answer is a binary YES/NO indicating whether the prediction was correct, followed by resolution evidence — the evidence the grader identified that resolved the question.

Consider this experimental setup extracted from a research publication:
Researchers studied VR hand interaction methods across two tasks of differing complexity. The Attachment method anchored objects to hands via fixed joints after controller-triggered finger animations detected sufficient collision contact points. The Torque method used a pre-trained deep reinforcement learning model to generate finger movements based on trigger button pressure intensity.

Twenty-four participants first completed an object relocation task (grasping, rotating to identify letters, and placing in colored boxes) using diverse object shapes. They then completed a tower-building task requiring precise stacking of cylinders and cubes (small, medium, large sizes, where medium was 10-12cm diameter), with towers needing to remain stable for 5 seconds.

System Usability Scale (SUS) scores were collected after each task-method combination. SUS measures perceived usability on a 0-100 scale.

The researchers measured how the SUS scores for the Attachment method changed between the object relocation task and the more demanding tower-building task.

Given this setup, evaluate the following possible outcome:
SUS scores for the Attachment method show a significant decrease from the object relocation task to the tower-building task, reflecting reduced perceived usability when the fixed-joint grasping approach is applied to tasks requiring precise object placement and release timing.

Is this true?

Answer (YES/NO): NO